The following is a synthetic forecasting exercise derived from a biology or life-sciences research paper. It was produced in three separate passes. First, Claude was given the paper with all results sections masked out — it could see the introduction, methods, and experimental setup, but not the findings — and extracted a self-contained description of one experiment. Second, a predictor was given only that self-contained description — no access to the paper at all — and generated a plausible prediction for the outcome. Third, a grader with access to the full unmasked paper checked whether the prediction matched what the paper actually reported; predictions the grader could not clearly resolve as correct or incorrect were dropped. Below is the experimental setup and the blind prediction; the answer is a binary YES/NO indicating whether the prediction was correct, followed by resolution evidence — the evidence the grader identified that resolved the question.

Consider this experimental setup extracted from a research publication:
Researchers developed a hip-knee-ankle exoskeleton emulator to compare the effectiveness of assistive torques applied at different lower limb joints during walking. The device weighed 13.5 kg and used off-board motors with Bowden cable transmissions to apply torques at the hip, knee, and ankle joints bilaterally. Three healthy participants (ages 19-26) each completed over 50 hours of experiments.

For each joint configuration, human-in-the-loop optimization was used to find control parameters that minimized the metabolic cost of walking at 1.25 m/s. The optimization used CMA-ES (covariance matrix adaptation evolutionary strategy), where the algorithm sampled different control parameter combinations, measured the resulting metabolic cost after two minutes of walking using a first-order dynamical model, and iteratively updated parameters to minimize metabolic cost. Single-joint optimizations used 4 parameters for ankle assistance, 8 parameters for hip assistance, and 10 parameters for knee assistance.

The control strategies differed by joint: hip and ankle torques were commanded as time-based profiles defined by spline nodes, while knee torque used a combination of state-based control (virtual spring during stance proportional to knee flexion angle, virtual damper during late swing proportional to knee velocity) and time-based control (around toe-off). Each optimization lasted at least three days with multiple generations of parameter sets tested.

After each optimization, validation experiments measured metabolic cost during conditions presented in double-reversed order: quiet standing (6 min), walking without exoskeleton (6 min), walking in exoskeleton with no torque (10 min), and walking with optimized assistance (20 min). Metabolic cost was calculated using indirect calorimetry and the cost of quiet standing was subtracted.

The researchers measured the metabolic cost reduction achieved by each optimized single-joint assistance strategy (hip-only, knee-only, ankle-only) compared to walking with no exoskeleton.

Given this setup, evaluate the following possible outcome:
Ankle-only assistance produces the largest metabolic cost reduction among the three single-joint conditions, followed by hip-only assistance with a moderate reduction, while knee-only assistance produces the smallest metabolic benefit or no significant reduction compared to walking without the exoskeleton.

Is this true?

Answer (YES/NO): YES